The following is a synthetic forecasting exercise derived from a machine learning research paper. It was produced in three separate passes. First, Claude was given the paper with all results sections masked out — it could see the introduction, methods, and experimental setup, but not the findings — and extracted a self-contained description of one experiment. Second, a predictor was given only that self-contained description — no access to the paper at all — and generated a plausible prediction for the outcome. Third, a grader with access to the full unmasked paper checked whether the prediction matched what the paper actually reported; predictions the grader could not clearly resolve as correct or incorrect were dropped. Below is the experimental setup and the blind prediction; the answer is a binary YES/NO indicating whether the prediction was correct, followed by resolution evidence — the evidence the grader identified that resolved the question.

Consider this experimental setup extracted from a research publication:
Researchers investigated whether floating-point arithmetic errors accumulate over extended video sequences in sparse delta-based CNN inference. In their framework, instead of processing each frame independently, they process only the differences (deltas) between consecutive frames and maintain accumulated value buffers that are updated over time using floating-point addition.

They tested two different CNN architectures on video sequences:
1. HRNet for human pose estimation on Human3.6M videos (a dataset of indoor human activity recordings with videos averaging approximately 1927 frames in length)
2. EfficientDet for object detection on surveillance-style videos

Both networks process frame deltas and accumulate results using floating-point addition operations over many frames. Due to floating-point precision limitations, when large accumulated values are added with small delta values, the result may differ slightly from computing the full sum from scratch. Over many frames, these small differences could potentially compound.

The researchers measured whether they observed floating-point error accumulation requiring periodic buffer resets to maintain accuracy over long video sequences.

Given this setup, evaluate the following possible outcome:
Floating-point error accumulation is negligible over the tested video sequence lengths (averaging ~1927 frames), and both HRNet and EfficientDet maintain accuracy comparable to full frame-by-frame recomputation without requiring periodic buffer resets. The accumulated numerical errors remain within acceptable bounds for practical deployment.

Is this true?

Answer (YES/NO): NO